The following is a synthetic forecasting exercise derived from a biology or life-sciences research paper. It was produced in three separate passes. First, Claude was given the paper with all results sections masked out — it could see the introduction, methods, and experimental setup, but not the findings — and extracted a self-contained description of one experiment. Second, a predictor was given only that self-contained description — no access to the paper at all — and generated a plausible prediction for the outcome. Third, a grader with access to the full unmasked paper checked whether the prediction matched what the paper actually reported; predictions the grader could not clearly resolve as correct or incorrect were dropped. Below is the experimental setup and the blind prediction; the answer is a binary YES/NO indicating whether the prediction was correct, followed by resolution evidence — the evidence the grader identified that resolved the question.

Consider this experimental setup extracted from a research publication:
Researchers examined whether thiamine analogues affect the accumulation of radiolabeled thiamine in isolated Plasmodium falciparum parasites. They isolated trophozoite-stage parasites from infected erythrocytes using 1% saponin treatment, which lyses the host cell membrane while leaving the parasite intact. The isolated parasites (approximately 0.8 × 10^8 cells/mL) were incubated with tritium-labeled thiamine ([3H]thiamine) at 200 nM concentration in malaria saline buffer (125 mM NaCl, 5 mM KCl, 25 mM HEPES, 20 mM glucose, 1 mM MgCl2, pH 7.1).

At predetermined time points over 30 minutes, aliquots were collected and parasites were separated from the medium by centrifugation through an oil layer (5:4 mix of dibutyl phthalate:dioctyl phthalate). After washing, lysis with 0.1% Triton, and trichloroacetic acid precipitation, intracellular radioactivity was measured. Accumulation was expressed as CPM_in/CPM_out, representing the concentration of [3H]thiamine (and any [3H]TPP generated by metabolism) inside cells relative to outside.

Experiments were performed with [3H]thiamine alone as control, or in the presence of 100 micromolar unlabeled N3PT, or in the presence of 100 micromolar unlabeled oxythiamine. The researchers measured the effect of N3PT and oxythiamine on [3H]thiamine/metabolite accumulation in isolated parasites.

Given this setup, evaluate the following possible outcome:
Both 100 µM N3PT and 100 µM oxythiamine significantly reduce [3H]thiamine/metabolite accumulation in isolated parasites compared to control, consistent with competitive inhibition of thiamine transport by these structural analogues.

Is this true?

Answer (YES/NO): NO